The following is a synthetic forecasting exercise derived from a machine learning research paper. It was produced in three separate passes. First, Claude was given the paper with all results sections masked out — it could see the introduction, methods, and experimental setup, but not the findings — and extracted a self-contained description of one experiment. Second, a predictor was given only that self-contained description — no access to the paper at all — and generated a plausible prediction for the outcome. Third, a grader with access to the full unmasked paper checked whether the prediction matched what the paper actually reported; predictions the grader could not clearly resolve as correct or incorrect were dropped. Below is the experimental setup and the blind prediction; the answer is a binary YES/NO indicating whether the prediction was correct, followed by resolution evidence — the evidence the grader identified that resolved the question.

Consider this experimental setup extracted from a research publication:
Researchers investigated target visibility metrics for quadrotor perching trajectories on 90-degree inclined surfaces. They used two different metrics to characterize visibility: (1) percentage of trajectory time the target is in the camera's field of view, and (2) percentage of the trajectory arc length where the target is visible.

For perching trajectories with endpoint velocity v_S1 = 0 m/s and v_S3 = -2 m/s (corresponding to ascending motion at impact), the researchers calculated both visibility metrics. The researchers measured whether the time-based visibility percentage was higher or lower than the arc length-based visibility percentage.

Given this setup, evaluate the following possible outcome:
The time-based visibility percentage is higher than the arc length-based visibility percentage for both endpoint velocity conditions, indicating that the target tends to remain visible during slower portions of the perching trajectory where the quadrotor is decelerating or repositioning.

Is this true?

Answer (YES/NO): NO